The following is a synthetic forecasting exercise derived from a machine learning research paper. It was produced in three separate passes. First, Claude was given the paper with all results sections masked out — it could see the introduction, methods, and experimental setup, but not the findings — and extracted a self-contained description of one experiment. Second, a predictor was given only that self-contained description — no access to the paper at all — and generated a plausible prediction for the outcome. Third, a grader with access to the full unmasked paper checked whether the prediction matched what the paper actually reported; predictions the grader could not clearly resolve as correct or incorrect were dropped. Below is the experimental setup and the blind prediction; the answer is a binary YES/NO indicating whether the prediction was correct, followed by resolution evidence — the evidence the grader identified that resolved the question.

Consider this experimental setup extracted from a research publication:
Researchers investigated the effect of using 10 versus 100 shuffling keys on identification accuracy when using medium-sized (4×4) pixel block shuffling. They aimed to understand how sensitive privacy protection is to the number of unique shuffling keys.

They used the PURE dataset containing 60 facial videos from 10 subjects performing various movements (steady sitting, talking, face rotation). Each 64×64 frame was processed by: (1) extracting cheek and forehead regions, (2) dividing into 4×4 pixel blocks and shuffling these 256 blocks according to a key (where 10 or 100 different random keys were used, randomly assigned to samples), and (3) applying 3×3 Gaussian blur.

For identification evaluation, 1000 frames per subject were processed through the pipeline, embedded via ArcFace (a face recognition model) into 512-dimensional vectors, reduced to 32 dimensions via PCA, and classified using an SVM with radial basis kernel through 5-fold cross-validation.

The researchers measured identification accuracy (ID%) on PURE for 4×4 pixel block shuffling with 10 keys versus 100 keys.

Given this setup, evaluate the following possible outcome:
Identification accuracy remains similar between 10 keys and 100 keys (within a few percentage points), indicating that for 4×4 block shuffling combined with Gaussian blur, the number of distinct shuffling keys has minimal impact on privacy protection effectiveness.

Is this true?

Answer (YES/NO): NO